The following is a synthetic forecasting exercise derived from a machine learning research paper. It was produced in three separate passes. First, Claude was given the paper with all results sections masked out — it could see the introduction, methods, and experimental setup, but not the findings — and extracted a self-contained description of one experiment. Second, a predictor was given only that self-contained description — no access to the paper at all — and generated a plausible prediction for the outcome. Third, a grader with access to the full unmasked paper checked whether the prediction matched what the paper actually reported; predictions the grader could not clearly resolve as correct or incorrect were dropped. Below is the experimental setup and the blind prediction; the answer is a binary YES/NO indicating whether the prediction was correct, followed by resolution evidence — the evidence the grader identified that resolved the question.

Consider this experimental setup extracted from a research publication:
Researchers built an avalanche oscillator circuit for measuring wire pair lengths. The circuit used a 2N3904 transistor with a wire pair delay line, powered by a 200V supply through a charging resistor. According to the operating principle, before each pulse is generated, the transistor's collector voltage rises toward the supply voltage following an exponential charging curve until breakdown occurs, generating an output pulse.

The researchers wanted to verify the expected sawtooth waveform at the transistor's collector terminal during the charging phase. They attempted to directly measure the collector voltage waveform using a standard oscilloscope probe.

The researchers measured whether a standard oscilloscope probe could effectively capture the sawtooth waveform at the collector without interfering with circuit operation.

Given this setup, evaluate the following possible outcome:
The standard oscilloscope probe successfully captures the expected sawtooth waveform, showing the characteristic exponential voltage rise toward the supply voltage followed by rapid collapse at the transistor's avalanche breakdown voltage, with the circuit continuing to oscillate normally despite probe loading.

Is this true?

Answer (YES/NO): NO